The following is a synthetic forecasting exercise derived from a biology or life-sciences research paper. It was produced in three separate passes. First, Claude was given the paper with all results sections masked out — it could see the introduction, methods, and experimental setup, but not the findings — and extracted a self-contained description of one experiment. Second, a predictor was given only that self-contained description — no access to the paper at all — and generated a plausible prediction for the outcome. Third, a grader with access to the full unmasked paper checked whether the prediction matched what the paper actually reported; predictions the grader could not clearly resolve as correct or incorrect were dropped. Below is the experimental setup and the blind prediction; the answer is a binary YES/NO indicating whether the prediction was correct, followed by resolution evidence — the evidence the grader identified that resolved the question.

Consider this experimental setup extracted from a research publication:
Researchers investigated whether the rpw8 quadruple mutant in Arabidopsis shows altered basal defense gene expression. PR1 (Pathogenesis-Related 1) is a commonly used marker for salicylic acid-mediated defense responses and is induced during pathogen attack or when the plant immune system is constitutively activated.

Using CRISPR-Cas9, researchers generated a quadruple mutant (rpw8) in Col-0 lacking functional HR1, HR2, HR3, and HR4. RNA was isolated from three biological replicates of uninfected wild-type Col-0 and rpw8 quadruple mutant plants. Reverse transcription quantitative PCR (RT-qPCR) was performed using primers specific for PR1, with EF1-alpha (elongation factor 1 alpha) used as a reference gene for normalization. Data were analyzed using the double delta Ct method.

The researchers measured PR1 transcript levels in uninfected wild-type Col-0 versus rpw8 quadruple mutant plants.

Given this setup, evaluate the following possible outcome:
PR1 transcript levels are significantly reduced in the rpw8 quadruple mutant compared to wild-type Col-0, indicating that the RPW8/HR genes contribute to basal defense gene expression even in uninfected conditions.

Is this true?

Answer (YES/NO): NO